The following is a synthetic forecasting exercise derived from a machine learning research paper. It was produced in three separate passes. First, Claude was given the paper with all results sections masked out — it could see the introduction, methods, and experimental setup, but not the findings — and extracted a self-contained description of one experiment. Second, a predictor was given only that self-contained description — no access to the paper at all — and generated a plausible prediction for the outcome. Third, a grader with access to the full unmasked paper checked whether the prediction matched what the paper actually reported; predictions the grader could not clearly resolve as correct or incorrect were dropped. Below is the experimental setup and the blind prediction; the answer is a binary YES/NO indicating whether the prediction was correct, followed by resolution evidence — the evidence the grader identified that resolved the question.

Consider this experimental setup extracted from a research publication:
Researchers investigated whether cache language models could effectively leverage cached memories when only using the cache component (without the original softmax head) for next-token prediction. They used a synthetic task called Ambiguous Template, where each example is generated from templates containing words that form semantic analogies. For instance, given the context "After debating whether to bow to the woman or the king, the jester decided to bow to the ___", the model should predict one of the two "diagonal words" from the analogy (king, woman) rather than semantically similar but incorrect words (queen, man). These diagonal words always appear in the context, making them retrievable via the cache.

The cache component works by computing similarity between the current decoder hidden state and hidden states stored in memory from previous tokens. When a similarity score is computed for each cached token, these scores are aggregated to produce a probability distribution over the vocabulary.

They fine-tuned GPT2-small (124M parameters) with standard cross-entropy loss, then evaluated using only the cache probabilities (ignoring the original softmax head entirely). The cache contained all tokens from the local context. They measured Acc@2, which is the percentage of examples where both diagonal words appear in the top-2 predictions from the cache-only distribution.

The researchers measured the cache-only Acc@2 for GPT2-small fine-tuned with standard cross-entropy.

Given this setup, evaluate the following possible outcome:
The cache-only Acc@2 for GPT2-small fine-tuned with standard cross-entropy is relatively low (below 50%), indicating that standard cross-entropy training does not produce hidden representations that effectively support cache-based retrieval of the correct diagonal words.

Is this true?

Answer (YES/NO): YES